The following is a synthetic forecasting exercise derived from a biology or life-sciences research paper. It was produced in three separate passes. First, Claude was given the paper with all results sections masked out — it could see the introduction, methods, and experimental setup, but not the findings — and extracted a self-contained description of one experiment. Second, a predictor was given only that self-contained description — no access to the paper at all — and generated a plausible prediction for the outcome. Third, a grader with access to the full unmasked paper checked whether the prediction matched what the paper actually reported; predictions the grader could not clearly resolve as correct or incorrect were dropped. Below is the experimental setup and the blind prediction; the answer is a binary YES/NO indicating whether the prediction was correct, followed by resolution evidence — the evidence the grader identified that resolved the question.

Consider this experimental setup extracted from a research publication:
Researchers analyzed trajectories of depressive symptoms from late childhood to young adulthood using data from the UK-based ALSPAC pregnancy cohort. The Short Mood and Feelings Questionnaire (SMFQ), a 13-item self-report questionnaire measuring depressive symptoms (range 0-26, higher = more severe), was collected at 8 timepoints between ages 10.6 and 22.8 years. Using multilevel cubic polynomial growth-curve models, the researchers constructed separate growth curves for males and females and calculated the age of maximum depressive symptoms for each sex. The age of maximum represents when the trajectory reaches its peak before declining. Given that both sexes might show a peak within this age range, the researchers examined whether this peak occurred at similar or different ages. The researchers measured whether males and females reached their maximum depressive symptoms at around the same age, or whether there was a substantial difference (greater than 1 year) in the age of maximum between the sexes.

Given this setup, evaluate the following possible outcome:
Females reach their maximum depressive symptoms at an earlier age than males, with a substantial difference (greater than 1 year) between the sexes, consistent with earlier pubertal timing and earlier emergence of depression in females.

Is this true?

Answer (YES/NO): NO